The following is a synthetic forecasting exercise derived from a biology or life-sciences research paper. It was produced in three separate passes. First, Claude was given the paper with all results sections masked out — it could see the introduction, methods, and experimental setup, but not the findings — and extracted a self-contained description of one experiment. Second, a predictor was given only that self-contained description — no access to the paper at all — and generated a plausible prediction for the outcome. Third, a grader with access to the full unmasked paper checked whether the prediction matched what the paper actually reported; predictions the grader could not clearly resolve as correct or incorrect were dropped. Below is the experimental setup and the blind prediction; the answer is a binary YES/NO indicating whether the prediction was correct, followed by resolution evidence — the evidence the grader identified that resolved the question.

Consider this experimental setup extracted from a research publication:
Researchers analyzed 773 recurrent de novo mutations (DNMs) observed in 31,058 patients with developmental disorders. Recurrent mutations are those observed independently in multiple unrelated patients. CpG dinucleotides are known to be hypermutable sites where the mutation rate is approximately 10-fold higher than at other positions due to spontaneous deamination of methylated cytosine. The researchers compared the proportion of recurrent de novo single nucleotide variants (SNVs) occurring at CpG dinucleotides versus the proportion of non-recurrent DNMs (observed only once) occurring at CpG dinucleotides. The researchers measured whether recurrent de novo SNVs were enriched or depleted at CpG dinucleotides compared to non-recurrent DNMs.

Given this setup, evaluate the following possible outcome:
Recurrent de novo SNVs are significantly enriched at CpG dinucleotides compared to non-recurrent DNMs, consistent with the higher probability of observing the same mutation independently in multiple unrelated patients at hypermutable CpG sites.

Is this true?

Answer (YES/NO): YES